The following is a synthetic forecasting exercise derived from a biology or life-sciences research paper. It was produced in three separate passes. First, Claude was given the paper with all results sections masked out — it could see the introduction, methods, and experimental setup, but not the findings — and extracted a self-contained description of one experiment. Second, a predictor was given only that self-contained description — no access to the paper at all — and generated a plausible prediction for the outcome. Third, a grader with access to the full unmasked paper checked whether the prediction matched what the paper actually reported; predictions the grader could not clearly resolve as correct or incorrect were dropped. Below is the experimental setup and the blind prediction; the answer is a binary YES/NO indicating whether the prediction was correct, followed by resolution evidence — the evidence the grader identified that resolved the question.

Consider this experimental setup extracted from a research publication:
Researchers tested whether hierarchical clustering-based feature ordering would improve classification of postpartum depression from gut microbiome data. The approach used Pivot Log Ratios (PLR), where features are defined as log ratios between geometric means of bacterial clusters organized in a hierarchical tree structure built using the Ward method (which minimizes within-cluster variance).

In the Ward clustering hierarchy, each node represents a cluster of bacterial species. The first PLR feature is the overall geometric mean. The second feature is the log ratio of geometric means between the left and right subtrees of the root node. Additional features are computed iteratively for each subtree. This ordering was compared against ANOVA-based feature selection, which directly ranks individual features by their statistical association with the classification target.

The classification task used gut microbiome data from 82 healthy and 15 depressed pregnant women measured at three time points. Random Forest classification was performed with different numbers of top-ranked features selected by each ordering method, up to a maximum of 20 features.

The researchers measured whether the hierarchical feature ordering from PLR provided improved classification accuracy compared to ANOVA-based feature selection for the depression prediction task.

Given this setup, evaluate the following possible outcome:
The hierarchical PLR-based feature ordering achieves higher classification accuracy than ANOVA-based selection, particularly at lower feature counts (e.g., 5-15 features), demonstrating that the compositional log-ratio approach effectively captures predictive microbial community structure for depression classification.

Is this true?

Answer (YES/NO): NO